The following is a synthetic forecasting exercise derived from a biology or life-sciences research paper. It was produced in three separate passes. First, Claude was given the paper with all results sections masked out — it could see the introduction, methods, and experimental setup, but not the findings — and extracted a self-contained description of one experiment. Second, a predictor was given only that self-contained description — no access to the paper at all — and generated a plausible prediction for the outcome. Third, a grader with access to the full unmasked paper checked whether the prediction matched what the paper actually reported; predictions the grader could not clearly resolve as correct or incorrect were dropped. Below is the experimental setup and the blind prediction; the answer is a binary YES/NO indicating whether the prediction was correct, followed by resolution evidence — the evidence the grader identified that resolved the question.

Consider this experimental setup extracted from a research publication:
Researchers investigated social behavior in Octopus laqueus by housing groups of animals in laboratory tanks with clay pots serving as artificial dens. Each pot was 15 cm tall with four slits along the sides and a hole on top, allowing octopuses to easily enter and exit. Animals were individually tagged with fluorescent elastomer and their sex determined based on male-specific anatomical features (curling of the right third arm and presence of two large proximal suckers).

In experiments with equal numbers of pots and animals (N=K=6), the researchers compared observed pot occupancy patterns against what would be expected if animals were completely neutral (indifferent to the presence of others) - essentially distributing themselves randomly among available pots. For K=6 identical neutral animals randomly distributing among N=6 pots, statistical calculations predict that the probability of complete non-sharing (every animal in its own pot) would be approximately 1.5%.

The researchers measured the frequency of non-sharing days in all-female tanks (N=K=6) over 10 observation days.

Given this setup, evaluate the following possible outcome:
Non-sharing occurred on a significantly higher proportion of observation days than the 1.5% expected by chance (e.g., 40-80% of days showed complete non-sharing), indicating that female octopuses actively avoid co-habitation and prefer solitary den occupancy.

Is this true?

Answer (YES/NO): NO